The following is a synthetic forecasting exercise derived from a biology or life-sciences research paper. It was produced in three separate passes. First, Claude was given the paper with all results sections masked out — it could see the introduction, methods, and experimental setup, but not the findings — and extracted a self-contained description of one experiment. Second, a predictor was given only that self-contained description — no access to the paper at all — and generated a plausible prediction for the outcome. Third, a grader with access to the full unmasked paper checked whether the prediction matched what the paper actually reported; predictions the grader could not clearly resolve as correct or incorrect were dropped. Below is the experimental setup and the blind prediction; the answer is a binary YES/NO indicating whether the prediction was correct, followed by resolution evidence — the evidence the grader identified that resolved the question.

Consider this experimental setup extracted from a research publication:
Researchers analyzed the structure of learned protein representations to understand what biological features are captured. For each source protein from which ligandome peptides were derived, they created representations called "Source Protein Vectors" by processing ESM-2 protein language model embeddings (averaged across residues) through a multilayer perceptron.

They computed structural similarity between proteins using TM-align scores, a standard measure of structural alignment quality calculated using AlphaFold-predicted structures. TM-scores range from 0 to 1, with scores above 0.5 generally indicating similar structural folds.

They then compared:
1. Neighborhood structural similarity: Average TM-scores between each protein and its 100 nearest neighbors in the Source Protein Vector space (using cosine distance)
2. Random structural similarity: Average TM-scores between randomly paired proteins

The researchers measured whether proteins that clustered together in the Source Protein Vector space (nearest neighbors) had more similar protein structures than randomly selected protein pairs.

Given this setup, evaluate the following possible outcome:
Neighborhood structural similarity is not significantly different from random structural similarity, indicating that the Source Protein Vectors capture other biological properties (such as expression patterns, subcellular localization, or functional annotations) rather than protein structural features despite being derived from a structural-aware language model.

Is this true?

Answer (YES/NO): YES